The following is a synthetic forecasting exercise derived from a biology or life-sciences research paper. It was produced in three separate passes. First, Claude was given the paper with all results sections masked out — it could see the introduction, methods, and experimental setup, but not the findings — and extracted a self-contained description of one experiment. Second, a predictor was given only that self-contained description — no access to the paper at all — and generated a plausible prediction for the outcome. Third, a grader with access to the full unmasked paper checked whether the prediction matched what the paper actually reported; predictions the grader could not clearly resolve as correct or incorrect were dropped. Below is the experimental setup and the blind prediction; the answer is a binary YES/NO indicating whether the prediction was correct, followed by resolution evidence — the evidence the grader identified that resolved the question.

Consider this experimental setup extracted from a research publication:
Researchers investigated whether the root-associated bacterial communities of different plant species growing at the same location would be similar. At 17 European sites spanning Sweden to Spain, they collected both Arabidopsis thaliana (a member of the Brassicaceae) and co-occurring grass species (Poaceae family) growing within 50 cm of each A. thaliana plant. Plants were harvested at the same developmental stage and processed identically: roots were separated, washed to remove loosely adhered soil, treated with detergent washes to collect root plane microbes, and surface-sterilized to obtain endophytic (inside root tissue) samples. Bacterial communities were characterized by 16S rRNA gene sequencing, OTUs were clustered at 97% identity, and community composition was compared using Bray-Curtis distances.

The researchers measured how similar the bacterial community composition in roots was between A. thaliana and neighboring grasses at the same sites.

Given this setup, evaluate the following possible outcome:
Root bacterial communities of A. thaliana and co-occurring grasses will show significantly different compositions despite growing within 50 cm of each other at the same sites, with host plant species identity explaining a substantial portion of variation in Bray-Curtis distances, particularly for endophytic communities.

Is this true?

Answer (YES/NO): NO